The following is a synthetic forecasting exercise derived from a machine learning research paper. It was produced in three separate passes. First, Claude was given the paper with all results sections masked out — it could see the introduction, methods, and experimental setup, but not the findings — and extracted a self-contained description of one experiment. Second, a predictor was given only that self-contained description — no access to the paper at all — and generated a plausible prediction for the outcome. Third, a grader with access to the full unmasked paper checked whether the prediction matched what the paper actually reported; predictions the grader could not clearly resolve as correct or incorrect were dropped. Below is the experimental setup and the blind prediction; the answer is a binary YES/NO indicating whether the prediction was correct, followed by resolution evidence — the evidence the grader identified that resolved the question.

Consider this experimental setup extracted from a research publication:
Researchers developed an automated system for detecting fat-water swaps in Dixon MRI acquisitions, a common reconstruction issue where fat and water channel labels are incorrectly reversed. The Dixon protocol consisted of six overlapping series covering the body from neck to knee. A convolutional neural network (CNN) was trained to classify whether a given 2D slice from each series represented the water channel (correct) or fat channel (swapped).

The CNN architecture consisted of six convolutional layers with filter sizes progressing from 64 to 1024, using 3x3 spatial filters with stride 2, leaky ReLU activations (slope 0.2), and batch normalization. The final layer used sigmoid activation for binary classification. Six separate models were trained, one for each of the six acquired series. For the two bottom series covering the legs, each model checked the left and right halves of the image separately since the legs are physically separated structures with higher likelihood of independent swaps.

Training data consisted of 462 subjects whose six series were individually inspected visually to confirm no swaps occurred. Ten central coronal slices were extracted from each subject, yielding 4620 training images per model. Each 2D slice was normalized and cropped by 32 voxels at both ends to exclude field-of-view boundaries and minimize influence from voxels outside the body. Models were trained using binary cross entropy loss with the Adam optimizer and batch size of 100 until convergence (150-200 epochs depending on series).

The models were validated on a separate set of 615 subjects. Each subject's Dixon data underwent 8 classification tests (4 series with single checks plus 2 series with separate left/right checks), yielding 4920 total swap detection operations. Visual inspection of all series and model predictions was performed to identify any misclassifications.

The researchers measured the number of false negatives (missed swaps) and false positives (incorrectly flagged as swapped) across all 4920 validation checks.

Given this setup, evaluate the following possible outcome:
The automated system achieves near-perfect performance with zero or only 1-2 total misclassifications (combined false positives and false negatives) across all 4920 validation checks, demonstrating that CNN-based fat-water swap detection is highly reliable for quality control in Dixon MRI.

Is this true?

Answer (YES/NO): NO